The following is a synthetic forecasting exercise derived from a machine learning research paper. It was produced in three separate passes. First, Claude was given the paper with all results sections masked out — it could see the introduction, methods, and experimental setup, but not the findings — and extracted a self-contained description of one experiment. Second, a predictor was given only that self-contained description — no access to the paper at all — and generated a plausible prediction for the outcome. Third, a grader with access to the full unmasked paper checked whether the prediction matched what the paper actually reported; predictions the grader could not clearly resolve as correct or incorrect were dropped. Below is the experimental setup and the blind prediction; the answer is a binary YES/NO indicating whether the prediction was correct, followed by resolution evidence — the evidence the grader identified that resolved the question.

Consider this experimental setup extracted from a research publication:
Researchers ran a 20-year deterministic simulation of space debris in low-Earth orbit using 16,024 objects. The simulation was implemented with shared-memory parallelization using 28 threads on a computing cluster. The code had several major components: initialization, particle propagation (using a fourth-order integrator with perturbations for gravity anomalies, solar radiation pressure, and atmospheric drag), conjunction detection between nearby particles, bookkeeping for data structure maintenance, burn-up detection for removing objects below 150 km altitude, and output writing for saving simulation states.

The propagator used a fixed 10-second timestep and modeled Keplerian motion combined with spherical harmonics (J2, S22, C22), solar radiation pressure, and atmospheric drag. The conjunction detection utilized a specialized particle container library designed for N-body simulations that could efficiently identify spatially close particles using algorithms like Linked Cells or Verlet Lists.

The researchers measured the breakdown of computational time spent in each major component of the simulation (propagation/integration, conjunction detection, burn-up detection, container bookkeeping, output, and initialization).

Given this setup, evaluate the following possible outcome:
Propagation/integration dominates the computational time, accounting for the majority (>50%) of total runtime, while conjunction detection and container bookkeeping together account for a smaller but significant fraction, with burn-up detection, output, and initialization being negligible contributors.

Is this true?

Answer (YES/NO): NO